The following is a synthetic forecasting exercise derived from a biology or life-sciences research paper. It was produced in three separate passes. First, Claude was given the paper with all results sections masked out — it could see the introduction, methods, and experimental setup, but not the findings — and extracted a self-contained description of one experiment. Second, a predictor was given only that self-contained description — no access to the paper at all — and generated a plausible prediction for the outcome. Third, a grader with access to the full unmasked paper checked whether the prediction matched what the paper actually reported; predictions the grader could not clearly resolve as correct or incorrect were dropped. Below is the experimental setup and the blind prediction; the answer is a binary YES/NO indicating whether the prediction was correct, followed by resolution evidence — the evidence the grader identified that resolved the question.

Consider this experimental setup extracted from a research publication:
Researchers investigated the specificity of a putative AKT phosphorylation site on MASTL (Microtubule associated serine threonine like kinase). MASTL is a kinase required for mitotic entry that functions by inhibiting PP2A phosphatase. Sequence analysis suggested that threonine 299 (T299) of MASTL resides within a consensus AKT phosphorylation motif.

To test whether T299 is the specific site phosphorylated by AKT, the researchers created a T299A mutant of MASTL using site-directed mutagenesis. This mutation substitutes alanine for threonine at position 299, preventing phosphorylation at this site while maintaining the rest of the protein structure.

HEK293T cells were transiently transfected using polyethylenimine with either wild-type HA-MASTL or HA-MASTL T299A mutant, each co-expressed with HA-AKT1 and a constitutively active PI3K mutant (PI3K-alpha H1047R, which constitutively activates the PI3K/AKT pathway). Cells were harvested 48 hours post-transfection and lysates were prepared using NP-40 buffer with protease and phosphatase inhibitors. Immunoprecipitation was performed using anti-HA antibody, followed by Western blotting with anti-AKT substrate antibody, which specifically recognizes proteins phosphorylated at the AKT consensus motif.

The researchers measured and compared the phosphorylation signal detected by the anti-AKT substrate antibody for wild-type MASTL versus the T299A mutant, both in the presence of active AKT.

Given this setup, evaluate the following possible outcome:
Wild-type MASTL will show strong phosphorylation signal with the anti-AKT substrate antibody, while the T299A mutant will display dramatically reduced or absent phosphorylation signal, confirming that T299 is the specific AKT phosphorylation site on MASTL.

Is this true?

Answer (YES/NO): YES